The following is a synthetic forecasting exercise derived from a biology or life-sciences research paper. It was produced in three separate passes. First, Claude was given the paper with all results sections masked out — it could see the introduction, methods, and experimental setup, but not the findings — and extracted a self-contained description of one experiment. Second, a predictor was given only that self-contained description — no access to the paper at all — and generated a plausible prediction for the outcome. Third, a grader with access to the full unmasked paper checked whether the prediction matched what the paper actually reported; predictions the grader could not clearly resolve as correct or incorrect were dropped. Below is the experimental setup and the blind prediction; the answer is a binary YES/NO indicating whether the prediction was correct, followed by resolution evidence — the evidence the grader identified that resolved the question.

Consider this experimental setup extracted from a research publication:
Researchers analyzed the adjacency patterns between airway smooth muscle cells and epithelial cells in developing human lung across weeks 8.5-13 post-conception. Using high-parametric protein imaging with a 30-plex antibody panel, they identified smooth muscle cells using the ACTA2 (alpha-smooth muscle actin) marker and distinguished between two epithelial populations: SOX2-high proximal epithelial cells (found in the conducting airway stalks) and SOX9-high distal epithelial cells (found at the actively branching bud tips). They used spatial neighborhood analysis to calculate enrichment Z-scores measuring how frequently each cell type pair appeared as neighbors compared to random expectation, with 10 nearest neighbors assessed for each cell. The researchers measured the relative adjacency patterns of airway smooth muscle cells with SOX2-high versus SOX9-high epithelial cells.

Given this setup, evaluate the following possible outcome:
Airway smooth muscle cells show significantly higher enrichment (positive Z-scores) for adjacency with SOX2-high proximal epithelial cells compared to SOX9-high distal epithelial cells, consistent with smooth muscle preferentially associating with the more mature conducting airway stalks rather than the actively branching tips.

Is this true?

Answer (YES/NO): YES